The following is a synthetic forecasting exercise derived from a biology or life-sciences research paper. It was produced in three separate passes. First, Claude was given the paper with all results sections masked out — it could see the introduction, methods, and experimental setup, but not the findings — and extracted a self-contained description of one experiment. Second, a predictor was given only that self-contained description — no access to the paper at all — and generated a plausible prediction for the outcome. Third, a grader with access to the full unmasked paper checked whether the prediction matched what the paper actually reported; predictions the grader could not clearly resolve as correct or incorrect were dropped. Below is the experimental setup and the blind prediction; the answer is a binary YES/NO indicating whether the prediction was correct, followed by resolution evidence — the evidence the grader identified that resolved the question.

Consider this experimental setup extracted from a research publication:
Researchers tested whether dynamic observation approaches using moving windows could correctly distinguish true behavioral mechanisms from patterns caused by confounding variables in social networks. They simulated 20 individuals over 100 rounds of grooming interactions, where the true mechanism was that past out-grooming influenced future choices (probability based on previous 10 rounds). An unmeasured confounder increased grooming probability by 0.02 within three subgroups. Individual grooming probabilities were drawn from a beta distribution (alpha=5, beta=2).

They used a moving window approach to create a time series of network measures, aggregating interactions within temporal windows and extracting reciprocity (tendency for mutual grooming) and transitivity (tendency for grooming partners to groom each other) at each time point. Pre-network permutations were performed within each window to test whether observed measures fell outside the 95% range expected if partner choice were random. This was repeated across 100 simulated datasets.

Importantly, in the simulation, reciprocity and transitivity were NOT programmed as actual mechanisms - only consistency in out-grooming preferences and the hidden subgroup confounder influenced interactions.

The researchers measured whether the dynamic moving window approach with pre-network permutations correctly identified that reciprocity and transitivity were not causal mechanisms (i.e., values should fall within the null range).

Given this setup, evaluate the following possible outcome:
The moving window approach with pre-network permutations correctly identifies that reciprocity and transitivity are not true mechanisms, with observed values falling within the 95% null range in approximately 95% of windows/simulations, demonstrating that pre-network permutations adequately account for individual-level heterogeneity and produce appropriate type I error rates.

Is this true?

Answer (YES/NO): NO